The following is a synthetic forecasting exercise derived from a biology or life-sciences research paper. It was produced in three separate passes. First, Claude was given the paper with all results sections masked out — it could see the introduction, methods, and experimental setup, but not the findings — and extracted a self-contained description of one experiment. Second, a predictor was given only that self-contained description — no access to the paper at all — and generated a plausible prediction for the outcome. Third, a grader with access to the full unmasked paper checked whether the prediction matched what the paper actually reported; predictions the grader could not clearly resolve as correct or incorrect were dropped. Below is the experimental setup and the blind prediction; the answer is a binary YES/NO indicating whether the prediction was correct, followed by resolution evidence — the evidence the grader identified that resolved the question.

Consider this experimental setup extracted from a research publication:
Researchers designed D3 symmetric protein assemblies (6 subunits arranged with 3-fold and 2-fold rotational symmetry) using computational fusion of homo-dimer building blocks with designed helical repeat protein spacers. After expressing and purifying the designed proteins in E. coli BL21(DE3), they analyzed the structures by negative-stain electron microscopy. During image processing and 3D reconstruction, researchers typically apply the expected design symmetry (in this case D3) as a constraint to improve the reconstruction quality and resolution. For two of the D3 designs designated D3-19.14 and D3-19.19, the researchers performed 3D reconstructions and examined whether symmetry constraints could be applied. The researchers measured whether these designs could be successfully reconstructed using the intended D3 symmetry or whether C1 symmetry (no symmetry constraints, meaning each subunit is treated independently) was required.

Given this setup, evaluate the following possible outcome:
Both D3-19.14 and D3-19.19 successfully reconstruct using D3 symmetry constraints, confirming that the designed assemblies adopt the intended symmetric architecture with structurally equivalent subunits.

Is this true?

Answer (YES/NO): NO